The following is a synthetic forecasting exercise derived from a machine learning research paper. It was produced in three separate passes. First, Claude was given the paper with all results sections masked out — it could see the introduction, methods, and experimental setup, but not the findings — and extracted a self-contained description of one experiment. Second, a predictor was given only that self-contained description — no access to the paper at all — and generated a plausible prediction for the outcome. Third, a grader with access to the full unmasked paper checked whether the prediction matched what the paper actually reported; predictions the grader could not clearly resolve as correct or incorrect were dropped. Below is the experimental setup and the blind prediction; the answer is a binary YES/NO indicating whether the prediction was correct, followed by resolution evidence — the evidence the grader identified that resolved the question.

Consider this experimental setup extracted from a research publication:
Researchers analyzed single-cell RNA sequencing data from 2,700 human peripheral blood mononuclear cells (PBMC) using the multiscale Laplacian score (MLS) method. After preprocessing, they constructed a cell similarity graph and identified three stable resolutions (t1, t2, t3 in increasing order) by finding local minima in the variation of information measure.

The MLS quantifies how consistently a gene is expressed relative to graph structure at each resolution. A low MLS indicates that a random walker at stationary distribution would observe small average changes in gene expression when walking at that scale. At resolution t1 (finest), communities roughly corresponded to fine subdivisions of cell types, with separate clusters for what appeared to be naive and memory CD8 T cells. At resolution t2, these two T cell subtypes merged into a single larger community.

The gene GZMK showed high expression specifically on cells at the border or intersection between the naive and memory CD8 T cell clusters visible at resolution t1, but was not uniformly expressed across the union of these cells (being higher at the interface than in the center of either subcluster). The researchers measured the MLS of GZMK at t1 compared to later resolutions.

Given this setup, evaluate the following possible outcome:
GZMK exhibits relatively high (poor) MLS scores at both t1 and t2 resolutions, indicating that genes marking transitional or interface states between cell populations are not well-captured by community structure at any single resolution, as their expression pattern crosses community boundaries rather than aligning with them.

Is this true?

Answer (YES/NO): NO